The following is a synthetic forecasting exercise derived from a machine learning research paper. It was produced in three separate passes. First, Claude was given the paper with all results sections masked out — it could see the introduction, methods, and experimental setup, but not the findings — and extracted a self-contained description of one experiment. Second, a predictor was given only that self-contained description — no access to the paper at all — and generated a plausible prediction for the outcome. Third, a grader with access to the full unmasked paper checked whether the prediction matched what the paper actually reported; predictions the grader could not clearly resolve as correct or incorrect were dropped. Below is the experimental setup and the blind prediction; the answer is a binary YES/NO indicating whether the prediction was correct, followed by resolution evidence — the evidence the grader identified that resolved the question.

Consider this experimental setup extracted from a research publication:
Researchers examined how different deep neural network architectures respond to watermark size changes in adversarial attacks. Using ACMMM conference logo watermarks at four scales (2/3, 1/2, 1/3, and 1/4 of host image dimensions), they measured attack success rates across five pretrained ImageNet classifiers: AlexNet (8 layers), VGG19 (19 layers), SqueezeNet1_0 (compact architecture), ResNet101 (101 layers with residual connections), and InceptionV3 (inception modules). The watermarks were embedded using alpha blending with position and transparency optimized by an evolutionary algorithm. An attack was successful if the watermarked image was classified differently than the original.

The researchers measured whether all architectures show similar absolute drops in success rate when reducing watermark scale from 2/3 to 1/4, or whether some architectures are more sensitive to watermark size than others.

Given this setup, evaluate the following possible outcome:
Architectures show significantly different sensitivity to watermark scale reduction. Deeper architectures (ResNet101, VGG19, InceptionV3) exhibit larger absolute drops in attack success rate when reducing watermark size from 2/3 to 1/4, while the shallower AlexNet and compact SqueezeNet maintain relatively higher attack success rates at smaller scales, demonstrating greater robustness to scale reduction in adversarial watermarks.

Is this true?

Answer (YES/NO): NO